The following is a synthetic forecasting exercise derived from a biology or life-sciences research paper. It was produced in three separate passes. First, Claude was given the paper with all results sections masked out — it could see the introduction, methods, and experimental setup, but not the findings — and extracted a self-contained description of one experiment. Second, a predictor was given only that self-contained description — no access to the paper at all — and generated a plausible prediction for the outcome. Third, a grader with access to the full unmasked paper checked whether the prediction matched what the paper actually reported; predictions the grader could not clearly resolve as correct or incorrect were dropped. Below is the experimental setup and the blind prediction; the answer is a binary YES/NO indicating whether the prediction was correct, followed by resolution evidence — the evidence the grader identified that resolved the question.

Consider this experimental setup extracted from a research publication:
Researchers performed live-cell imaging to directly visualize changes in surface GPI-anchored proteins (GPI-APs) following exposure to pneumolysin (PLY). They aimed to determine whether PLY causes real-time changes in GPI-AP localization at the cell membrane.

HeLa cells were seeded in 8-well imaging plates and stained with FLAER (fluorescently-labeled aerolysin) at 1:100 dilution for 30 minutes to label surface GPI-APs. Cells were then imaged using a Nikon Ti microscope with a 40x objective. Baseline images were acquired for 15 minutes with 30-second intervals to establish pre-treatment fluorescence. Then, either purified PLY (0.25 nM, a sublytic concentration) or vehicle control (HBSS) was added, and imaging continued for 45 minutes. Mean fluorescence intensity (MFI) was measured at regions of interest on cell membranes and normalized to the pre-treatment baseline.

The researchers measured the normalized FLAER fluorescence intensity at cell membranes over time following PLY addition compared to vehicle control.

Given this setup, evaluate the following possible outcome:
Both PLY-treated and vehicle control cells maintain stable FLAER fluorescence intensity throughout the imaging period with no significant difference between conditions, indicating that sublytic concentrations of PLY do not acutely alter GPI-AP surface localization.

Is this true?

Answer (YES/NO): NO